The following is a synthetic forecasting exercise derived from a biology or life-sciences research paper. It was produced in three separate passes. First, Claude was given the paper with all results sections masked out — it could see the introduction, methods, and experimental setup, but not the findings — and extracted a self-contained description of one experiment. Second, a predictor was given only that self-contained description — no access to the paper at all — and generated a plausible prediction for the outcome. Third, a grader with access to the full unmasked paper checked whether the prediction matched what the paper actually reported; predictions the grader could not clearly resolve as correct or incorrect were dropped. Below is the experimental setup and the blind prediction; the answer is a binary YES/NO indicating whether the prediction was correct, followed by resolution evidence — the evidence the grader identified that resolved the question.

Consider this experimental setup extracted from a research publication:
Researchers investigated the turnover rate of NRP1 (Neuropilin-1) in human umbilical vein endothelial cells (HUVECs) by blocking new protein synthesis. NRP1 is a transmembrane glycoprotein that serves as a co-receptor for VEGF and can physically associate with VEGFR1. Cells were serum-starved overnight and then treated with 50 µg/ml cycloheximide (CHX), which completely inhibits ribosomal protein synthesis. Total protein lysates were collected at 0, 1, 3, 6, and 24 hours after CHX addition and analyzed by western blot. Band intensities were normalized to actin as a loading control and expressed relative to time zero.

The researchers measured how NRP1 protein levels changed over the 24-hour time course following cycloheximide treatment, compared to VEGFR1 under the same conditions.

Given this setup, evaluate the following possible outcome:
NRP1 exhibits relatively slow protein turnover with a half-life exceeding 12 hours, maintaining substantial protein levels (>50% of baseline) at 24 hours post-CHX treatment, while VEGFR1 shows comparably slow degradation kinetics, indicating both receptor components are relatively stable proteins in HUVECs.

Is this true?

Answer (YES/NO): NO